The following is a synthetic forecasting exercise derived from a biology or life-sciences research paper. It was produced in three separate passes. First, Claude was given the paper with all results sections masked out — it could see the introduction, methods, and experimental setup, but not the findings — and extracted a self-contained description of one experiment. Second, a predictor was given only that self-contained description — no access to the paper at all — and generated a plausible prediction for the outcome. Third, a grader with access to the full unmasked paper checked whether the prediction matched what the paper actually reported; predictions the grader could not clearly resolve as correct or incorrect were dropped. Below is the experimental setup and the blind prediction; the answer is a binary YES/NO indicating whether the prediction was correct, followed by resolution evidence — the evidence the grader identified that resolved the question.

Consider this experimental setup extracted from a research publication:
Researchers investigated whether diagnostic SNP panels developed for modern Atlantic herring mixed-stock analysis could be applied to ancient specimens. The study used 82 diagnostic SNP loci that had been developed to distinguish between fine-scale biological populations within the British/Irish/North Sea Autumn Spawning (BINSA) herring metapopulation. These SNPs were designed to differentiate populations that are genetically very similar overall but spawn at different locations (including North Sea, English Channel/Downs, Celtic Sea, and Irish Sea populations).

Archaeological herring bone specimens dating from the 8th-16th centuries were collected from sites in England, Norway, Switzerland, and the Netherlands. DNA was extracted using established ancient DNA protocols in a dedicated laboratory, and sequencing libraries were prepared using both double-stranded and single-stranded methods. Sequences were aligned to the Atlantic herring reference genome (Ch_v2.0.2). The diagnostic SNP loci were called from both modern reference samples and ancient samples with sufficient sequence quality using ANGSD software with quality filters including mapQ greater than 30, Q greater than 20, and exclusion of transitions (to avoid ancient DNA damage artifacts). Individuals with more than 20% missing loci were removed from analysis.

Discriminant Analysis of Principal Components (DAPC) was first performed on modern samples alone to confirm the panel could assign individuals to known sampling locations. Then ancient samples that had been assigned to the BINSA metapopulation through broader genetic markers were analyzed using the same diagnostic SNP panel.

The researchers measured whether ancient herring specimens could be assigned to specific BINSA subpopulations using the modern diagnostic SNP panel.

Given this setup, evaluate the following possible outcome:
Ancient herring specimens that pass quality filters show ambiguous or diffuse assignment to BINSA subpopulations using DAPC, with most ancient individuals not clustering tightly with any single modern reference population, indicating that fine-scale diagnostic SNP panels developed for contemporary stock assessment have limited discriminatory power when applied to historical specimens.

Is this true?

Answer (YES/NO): NO